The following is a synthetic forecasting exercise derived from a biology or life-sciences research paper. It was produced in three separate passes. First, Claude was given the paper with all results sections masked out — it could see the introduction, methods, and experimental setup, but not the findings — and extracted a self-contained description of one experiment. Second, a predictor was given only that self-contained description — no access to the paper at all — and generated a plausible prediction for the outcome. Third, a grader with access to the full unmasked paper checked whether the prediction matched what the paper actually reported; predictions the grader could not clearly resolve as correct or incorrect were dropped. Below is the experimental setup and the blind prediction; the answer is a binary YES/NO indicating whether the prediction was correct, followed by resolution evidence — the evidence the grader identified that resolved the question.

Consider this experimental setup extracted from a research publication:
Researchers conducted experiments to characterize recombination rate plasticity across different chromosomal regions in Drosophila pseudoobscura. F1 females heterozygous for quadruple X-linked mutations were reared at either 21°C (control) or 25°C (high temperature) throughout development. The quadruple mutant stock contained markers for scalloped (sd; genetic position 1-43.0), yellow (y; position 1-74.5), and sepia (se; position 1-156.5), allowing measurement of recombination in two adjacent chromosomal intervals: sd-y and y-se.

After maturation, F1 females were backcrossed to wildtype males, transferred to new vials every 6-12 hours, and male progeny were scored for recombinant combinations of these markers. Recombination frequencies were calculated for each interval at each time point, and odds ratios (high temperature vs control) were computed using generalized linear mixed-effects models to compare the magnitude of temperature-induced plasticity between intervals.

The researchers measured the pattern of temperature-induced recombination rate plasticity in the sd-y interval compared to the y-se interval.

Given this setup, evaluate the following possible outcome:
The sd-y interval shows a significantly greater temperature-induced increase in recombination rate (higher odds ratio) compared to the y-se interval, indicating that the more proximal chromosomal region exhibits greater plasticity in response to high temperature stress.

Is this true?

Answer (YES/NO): YES